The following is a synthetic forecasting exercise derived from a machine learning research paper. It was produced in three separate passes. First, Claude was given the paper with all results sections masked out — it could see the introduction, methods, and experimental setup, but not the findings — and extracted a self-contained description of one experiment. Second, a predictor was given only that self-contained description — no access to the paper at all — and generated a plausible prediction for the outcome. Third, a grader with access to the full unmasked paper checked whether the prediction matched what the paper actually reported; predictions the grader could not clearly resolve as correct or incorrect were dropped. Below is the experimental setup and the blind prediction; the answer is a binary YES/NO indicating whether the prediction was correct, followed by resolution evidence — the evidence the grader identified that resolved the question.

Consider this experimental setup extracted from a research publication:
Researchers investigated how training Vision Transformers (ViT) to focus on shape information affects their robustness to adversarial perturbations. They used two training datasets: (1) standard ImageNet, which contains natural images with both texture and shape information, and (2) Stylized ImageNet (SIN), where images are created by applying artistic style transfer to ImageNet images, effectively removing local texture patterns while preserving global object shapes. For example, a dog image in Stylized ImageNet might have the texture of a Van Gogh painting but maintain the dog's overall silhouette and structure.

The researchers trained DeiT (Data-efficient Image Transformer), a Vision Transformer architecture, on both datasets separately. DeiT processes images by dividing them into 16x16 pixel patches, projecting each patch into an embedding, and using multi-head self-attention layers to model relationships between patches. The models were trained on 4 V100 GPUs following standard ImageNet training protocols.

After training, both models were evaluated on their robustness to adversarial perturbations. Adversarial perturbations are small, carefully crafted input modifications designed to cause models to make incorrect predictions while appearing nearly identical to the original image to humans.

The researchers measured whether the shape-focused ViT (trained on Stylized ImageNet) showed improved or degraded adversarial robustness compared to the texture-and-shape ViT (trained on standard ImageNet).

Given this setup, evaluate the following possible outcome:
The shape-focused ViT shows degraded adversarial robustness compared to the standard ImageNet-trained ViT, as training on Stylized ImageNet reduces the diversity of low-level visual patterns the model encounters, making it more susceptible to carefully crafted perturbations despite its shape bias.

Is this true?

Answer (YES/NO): YES